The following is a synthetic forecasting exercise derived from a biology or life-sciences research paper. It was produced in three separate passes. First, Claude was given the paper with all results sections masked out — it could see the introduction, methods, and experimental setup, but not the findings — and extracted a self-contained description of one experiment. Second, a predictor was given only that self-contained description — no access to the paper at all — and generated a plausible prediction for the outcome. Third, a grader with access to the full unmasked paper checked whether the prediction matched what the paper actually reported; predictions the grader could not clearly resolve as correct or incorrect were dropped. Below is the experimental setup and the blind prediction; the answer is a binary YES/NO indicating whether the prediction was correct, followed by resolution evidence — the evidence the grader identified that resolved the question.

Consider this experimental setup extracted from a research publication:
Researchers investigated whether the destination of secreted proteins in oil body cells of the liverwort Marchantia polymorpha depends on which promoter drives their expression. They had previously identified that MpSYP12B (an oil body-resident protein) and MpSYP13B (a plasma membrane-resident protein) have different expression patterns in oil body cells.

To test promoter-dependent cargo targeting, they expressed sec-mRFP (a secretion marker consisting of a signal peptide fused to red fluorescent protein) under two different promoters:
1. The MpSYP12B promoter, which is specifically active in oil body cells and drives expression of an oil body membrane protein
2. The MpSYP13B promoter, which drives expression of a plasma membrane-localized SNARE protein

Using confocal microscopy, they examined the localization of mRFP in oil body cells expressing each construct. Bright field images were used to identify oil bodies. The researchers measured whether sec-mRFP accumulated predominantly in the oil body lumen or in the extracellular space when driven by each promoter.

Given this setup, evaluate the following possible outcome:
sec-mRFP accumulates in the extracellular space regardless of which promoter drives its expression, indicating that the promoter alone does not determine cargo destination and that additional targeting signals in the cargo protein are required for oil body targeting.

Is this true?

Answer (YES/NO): NO